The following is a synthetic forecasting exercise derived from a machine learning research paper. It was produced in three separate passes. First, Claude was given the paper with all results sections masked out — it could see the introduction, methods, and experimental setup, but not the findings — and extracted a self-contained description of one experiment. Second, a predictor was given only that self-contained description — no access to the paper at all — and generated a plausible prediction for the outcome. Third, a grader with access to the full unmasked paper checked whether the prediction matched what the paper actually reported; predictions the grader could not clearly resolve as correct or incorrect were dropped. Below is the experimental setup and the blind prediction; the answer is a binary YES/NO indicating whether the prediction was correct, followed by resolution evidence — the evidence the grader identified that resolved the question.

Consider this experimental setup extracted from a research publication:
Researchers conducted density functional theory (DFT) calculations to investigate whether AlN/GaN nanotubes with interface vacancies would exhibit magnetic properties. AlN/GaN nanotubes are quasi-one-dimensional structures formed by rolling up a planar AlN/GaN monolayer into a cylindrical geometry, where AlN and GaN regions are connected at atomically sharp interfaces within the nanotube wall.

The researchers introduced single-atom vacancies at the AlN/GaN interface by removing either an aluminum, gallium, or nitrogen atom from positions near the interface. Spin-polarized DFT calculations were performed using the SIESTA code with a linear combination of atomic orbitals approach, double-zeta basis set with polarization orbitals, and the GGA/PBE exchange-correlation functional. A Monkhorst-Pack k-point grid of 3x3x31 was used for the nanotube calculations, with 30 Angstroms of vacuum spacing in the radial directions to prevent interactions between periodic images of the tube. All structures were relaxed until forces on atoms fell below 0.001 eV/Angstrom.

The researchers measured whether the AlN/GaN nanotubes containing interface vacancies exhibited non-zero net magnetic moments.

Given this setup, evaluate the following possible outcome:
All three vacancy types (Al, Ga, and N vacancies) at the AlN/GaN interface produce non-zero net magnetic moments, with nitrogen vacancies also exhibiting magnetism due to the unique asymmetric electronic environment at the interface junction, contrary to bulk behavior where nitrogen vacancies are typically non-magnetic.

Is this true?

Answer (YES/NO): YES